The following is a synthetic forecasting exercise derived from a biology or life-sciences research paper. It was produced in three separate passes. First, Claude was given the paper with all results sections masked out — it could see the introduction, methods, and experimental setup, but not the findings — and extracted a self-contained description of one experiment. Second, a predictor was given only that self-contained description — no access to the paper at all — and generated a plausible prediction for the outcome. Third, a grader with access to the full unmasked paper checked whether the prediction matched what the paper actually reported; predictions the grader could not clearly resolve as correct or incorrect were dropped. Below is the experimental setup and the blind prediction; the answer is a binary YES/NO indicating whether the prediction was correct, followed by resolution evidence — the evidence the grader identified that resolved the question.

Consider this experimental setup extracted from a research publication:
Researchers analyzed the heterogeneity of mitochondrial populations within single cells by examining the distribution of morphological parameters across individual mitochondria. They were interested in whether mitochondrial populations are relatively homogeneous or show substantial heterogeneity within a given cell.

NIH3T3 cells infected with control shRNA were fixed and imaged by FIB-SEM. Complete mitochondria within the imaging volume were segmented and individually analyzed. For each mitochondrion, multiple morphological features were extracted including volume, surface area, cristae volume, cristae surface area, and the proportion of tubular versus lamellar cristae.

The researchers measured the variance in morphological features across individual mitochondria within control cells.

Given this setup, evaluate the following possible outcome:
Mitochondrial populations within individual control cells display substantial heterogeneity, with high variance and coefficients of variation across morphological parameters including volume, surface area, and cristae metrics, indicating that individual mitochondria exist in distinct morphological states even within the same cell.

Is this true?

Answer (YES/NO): YES